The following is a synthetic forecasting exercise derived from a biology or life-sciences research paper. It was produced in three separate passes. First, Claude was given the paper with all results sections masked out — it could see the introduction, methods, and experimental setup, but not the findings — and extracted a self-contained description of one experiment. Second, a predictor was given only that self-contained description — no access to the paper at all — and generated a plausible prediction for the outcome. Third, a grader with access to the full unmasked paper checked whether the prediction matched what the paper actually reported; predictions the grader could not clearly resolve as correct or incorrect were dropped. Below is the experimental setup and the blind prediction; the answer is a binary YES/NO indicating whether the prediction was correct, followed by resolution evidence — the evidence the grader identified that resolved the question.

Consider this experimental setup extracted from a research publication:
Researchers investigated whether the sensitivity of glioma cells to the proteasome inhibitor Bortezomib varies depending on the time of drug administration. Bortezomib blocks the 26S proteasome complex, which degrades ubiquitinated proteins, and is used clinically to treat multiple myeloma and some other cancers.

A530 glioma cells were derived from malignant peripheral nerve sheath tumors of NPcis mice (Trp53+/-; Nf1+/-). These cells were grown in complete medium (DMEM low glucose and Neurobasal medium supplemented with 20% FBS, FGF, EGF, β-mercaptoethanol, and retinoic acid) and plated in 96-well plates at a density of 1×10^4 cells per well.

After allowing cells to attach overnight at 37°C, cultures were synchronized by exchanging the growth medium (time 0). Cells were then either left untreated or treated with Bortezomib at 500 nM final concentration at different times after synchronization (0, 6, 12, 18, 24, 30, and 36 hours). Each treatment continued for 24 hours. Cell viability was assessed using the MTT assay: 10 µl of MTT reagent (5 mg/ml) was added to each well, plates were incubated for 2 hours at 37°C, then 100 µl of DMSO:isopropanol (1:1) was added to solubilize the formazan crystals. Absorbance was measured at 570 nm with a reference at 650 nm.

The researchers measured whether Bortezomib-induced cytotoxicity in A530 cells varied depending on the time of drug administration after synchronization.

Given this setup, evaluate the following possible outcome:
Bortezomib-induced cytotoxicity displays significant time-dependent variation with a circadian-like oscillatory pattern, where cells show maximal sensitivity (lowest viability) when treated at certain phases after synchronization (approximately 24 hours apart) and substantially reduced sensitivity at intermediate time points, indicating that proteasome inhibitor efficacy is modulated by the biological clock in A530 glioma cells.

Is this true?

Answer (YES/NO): NO